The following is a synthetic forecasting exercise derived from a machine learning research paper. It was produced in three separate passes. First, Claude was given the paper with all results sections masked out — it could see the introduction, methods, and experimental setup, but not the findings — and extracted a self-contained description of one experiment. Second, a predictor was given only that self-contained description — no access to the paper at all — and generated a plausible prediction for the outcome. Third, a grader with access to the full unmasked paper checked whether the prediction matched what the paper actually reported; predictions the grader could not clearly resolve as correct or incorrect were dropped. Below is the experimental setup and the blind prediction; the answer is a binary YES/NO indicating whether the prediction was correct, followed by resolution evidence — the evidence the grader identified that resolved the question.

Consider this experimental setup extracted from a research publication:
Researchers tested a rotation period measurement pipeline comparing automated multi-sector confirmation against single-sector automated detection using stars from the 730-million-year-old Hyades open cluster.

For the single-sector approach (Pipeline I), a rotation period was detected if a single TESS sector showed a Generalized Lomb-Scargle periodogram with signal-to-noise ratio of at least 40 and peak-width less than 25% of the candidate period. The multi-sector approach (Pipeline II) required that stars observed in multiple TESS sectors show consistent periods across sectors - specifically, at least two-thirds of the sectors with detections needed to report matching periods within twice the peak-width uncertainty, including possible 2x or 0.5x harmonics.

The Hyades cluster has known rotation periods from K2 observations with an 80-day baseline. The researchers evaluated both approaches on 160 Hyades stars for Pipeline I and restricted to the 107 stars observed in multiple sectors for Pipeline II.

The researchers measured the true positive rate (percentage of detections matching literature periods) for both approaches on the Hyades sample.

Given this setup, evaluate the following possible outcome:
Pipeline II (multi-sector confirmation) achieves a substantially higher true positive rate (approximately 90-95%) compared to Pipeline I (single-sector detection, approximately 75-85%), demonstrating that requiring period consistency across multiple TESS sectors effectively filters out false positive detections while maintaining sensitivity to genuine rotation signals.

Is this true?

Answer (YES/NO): NO